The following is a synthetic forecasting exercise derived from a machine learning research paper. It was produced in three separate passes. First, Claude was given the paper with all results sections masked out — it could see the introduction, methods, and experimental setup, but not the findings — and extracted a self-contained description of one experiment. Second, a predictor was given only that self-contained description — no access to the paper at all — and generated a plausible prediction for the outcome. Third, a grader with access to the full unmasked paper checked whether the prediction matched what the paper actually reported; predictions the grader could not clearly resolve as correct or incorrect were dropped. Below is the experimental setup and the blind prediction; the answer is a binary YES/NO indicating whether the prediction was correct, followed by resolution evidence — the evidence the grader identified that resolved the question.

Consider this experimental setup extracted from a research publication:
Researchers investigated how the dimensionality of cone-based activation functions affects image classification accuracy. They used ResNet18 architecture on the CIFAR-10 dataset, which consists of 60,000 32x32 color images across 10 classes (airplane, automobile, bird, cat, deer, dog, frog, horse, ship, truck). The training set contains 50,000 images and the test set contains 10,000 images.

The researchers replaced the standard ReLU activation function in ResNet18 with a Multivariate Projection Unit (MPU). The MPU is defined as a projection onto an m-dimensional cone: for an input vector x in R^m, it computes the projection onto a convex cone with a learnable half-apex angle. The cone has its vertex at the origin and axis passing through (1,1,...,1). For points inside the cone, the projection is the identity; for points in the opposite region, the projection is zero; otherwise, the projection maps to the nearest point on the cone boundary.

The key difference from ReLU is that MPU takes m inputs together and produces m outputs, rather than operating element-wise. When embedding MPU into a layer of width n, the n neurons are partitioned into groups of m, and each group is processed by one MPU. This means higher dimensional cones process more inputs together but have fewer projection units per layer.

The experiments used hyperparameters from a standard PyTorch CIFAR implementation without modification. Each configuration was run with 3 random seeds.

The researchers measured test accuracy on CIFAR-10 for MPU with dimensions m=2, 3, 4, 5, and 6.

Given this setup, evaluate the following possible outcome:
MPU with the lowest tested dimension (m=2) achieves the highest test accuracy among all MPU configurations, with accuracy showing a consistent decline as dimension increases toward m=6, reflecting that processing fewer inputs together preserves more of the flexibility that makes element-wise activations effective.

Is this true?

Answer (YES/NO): NO